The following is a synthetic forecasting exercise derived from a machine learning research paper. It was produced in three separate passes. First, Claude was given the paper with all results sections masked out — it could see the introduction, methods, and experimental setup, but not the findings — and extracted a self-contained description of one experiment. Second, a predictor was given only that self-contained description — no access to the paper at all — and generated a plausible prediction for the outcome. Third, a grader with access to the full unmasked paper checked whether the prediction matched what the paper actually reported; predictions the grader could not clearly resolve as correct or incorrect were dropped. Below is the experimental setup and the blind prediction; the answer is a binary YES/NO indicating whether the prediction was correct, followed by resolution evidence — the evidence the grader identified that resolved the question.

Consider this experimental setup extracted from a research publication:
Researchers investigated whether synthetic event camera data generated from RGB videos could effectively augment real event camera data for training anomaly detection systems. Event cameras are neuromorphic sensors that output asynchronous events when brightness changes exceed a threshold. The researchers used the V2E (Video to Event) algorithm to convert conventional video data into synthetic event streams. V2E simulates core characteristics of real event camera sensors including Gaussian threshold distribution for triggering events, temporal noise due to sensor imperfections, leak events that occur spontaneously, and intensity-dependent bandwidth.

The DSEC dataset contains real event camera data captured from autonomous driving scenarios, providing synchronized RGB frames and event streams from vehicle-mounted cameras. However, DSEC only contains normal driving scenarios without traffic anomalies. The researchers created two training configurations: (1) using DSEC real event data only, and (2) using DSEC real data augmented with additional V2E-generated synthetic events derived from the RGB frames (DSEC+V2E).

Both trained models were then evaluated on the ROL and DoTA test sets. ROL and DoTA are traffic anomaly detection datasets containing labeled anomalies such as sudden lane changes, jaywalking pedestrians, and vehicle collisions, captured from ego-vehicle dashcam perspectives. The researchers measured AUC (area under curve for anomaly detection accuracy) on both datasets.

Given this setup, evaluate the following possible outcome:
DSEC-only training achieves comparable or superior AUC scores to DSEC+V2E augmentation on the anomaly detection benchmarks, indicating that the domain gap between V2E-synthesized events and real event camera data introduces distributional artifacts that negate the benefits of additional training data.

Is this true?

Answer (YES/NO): NO